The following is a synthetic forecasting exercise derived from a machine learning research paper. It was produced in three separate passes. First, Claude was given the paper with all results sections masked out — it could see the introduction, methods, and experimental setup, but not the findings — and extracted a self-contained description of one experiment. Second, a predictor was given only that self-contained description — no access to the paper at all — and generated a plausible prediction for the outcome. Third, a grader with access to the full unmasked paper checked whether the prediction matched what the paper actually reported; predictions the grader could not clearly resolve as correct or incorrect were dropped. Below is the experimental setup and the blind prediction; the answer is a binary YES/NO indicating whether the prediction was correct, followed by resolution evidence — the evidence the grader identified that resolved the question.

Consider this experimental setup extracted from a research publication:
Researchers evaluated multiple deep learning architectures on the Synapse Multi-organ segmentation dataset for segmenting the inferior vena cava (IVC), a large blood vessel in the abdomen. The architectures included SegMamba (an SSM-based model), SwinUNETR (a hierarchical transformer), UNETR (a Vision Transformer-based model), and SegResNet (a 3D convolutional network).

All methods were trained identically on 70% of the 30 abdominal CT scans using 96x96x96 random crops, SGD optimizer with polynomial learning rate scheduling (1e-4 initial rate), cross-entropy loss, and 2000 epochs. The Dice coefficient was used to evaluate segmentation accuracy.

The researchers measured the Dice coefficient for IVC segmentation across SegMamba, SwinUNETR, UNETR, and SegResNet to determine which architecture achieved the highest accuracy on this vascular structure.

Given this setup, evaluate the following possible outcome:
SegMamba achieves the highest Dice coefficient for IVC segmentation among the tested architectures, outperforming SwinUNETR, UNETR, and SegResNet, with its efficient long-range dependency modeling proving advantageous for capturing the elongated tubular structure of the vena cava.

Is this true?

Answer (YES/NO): YES